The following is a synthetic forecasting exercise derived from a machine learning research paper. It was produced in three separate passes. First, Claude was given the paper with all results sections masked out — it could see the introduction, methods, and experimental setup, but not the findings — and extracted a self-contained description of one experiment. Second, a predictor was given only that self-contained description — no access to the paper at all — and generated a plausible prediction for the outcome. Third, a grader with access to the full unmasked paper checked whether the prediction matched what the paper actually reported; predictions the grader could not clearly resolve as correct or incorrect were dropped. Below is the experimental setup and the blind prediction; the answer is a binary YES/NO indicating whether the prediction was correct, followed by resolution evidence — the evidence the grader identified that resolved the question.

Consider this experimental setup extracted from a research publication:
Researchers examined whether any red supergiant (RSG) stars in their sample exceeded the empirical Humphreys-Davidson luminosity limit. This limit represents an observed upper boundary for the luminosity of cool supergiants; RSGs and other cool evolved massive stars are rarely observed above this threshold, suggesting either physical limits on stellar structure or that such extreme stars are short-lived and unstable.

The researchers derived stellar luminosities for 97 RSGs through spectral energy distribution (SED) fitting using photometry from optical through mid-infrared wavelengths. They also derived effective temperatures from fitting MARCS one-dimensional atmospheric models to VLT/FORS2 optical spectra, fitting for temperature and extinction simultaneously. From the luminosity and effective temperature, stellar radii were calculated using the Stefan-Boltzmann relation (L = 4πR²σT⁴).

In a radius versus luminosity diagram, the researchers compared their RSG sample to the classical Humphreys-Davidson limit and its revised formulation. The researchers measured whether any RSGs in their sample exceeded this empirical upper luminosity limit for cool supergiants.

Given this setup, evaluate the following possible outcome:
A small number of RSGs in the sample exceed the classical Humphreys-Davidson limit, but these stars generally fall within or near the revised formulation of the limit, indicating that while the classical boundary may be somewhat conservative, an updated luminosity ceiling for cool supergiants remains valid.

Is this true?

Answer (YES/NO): NO